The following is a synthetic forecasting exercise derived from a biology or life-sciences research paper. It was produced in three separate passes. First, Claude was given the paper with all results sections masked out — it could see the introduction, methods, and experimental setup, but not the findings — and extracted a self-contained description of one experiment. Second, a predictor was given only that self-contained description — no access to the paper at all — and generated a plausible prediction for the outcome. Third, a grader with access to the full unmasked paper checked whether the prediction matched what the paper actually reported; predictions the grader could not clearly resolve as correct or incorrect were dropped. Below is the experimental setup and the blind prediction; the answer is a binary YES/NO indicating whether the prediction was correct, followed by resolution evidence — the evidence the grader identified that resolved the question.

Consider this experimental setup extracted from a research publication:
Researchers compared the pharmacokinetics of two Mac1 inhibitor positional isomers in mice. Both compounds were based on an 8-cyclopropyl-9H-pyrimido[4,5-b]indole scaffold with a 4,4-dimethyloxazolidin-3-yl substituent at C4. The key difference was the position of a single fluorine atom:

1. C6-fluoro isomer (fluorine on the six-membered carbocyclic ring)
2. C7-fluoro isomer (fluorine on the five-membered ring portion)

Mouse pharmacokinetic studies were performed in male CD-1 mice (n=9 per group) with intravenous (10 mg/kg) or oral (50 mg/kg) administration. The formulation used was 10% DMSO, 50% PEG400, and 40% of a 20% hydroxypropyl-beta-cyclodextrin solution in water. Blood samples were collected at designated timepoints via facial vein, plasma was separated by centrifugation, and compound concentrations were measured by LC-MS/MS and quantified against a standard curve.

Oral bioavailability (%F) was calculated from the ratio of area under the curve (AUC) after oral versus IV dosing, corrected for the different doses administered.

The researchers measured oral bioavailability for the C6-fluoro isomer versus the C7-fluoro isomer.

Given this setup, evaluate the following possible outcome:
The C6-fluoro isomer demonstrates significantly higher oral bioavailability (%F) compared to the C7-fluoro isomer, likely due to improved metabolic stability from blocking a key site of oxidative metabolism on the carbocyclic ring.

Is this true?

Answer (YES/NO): YES